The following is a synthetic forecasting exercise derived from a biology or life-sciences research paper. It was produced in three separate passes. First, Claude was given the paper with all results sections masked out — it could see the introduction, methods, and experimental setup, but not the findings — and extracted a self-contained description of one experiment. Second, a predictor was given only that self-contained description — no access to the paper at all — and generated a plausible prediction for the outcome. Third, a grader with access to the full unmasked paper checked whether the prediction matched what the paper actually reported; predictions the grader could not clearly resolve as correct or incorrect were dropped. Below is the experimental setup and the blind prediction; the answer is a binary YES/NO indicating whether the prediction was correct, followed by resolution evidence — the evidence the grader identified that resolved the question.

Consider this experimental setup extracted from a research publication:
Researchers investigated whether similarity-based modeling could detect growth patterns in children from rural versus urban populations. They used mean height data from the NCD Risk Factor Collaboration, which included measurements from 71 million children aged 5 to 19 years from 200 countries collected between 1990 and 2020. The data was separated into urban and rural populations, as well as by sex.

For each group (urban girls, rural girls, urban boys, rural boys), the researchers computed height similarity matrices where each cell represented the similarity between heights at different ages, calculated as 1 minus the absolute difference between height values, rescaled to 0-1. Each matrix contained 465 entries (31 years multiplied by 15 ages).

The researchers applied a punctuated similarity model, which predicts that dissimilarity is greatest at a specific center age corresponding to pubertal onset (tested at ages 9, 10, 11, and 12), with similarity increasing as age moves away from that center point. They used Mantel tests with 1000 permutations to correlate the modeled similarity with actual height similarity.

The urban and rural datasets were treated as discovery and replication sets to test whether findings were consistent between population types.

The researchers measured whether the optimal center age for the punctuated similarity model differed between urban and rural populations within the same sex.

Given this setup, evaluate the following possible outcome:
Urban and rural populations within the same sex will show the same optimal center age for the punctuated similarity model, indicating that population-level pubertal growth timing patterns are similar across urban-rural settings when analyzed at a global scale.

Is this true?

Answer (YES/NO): YES